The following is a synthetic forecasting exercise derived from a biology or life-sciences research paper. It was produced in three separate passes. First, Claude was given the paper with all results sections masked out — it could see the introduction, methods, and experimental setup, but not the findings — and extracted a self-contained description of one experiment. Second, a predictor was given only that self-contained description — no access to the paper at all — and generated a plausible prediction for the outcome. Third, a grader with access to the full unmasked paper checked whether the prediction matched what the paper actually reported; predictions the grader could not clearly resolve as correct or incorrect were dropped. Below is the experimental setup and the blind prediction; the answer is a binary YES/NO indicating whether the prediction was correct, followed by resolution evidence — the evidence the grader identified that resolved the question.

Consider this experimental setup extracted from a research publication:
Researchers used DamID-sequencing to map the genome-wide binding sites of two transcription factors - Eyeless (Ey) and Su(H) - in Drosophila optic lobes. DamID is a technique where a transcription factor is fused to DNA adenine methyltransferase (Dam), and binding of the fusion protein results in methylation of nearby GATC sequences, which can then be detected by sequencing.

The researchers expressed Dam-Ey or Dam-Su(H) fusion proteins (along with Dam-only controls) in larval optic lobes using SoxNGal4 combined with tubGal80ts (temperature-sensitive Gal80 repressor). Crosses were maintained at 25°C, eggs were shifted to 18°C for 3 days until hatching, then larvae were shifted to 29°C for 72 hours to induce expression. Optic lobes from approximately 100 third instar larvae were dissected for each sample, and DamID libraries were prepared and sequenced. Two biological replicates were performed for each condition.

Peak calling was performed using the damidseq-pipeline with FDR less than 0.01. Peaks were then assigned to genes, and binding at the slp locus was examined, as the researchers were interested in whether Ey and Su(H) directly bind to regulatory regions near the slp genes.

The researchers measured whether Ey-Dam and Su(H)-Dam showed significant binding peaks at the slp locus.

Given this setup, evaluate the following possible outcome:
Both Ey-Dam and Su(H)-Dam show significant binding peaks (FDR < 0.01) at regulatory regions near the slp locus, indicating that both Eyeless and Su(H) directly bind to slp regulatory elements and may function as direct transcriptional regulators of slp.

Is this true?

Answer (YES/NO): YES